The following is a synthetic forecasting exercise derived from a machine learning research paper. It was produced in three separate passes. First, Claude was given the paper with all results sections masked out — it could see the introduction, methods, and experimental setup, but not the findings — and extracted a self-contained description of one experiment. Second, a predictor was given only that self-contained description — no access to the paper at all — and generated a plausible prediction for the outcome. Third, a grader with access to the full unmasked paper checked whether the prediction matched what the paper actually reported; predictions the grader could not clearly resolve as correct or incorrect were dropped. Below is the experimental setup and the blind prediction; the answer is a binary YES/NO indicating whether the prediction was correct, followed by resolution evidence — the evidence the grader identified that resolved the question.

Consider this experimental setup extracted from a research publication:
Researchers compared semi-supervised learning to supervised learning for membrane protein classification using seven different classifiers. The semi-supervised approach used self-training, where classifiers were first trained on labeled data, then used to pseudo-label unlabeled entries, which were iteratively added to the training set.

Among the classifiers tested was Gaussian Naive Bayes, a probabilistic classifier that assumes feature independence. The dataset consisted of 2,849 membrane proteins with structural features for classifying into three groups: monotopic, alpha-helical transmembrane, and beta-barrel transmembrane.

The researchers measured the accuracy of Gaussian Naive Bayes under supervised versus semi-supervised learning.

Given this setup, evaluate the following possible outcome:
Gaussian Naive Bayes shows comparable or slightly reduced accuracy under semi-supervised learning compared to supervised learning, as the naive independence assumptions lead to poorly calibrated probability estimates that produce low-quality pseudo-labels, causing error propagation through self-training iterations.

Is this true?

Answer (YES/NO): YES